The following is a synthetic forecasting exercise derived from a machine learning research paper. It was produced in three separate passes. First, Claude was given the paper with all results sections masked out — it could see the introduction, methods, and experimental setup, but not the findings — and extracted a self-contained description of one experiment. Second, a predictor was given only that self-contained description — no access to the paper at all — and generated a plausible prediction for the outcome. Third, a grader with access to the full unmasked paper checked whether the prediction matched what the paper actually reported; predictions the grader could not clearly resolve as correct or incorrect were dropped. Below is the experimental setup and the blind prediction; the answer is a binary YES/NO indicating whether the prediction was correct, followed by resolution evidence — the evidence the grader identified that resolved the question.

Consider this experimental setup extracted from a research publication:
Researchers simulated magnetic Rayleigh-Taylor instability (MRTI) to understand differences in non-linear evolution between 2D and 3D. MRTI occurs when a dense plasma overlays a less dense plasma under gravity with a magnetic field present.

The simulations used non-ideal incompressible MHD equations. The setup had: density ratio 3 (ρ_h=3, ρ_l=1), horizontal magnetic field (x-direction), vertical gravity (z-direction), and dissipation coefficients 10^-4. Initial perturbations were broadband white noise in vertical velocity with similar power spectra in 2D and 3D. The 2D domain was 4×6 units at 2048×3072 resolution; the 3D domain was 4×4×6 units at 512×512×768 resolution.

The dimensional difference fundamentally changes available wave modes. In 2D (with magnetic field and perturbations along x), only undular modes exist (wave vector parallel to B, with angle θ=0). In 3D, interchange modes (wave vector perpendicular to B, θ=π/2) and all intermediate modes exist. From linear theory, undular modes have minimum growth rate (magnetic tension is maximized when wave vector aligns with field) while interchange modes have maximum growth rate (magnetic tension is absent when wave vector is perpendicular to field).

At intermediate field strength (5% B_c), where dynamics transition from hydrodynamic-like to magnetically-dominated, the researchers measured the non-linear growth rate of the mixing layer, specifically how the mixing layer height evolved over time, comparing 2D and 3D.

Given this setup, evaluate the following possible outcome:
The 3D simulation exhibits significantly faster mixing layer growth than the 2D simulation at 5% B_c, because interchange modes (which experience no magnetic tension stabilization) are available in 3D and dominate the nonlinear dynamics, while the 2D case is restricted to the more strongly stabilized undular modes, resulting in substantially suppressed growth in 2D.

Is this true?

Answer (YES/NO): NO